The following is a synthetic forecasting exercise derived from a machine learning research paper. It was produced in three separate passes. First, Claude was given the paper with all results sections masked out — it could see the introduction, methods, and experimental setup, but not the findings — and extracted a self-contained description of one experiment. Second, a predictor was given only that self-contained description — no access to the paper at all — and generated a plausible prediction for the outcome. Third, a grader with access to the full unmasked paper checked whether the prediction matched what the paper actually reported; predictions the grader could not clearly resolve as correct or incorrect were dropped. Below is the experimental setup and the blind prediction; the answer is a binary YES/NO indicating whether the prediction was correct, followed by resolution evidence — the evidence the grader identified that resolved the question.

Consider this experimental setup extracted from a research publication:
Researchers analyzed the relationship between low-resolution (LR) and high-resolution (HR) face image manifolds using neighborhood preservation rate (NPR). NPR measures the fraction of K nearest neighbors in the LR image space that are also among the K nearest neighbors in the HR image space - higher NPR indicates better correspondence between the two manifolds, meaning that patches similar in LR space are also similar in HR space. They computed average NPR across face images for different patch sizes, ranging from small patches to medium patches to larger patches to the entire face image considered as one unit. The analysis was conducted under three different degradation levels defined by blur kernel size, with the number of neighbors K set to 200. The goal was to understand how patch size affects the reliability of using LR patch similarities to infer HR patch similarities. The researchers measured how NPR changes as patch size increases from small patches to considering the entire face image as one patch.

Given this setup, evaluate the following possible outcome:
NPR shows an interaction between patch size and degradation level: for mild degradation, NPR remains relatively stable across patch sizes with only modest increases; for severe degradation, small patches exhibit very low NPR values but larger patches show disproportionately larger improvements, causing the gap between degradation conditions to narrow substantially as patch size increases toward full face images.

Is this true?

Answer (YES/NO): NO